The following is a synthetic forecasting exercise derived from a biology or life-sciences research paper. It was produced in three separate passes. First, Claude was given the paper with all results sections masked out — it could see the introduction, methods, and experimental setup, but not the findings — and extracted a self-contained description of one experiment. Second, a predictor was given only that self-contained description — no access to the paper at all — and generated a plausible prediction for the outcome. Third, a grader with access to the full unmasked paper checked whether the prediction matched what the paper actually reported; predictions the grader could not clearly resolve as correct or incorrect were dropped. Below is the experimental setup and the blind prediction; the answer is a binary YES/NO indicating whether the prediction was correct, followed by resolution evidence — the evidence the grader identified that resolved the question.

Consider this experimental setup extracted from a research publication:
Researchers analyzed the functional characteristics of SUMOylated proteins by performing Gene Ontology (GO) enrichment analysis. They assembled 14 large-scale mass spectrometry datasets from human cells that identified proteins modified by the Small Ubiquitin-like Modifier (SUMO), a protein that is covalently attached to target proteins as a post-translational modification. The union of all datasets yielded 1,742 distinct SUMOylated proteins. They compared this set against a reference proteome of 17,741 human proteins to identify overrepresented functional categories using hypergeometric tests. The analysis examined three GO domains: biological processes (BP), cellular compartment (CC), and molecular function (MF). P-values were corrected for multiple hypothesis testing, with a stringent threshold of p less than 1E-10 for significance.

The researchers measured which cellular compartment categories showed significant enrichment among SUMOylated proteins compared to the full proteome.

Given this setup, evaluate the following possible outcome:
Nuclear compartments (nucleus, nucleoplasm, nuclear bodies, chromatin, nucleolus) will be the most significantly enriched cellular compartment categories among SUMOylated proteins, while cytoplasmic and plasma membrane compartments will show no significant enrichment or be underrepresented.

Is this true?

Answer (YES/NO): NO